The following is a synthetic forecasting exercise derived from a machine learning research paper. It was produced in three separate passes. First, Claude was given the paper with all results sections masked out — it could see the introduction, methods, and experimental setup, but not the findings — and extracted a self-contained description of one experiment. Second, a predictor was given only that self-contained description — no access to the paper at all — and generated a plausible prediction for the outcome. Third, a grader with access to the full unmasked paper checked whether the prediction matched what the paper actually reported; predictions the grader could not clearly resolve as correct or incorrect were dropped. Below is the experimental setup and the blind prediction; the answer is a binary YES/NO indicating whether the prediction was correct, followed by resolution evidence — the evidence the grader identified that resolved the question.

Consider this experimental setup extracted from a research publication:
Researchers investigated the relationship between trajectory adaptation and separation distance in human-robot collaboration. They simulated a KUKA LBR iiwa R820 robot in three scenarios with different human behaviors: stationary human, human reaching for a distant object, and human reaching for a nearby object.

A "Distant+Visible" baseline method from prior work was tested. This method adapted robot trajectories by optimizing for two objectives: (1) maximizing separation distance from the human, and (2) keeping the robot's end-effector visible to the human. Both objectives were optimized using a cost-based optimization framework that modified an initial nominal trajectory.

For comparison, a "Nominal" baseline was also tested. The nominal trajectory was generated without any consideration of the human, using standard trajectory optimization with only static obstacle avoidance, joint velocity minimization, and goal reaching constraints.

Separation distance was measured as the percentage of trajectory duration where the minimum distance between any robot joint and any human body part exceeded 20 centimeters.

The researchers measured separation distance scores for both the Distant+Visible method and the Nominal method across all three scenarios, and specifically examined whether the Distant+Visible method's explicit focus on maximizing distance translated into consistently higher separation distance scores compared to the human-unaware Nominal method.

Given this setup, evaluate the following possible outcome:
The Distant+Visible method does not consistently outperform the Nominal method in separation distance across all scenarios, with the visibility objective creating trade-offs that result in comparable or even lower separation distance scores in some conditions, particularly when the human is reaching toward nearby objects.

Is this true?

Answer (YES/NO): NO